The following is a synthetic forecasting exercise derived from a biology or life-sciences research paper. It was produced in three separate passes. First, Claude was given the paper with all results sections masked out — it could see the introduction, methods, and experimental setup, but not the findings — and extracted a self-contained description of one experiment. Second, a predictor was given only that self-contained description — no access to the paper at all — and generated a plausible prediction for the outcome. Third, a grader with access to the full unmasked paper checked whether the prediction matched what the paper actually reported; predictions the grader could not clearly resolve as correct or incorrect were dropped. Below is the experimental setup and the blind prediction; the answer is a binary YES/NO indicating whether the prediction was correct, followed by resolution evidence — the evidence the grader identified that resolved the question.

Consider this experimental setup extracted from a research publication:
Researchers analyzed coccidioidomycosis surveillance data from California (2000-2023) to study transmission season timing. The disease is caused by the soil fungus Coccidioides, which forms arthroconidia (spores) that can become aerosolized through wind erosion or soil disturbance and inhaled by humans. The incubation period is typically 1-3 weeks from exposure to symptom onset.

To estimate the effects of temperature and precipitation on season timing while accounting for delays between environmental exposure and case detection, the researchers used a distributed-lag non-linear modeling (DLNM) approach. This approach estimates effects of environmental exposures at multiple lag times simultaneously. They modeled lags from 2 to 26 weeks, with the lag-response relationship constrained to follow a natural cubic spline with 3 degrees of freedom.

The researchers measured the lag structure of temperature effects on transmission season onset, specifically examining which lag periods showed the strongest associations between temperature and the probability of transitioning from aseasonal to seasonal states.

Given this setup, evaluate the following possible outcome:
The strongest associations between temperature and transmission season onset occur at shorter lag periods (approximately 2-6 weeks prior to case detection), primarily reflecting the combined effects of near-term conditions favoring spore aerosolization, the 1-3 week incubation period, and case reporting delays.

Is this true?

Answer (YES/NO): YES